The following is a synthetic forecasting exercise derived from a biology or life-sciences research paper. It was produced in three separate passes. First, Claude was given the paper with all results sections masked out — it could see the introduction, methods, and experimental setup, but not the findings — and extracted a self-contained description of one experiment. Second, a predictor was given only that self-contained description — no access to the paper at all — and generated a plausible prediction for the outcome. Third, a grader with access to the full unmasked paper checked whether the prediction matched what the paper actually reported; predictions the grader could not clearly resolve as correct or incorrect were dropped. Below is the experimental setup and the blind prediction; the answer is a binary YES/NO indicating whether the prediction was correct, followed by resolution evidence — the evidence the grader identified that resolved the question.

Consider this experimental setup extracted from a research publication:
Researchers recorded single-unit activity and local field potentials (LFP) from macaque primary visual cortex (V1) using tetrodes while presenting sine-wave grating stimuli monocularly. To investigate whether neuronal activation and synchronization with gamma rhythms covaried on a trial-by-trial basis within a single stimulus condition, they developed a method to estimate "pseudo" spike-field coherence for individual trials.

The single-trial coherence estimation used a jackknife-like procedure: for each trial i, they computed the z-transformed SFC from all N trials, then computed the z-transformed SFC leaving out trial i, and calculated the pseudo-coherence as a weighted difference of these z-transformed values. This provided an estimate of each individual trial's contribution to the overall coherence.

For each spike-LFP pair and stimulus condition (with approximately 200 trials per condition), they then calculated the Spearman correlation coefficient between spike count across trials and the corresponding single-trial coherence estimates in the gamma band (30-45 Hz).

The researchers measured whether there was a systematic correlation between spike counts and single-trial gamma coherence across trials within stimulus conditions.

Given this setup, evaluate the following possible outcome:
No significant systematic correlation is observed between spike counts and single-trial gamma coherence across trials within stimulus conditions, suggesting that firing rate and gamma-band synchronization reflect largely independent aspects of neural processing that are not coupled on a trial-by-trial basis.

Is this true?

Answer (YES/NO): NO